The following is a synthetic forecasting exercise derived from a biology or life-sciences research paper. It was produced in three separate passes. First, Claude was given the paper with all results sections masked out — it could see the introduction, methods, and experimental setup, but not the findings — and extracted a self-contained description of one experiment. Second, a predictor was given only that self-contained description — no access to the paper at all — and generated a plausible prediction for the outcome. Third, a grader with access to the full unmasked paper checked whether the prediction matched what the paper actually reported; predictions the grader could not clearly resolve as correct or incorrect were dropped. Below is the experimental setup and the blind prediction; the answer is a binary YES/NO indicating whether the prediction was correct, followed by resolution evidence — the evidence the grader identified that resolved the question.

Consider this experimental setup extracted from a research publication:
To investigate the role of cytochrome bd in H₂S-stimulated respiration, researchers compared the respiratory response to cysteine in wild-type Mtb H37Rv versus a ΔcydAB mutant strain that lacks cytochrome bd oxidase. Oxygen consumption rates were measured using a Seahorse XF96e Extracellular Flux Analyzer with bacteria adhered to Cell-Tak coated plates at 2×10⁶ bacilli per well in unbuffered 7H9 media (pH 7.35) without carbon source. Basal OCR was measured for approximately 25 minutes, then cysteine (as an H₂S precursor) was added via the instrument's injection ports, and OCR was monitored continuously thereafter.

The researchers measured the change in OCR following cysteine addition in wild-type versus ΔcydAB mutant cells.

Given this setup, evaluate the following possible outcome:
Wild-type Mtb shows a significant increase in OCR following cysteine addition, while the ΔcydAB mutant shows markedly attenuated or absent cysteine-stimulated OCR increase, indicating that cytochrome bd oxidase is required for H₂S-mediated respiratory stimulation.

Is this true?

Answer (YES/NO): NO